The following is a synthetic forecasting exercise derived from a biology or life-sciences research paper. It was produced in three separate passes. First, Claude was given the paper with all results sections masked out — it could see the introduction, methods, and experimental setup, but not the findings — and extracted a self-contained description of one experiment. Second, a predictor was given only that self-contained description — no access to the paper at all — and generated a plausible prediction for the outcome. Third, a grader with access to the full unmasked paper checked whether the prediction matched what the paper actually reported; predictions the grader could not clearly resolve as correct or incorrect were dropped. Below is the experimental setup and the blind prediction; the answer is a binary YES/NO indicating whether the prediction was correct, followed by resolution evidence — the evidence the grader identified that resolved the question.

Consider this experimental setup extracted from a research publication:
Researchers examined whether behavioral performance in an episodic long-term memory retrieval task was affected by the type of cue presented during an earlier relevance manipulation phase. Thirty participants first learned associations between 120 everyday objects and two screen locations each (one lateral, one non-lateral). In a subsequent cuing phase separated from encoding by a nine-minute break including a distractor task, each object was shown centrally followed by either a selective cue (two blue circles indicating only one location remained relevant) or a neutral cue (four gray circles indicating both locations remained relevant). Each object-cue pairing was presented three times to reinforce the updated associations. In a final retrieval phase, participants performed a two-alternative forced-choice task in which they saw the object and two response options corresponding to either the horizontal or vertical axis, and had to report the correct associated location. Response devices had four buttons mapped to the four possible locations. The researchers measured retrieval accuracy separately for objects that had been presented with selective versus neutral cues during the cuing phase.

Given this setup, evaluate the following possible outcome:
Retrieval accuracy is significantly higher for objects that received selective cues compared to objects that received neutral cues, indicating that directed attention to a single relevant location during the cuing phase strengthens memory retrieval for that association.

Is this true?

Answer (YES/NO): NO